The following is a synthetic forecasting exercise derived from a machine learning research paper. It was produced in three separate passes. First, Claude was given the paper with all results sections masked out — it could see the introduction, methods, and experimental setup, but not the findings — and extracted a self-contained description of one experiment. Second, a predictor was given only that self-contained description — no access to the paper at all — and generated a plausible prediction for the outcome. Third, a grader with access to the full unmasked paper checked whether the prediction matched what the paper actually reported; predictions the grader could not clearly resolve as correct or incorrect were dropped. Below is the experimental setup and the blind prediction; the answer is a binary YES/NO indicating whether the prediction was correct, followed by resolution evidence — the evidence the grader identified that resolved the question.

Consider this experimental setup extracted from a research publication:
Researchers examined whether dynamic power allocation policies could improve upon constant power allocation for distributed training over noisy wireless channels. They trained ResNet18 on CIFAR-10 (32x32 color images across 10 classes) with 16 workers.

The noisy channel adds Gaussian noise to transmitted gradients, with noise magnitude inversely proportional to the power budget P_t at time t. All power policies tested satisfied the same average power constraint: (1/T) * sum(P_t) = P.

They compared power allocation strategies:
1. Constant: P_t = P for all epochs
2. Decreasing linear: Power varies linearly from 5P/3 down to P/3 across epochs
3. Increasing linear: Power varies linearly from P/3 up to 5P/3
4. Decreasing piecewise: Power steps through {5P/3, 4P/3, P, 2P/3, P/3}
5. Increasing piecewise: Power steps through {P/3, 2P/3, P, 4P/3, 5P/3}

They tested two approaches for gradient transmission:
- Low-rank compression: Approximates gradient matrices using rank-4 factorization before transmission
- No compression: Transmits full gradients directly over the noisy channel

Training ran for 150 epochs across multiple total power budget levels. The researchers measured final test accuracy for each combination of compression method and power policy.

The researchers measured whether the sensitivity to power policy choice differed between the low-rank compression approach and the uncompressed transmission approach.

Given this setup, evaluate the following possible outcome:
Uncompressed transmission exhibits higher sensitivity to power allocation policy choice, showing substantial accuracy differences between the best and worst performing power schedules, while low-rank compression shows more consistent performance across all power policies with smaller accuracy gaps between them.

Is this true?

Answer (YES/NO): YES